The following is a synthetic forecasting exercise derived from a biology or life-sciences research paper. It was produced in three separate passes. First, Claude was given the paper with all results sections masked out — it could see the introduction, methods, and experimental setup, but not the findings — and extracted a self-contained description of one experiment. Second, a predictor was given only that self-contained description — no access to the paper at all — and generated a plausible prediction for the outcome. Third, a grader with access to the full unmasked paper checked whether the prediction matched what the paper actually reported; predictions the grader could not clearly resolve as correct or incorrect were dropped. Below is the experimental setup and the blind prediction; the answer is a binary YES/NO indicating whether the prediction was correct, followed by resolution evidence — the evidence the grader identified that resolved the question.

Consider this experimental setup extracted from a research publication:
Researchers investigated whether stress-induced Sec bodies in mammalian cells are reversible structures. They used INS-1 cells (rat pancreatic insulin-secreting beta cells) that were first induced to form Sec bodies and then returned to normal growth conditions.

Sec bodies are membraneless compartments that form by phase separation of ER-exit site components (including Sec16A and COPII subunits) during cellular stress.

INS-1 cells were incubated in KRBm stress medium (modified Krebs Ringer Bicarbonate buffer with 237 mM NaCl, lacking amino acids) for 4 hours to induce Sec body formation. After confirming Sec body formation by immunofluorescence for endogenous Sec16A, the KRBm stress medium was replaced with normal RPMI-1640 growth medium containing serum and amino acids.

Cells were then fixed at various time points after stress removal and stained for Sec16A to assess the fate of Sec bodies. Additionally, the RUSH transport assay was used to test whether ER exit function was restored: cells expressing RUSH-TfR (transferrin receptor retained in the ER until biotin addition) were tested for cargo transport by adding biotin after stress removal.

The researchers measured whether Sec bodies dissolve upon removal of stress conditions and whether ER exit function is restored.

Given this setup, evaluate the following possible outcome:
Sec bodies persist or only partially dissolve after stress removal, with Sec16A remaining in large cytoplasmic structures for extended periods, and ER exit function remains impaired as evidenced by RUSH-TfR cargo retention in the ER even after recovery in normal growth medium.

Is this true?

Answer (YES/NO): NO